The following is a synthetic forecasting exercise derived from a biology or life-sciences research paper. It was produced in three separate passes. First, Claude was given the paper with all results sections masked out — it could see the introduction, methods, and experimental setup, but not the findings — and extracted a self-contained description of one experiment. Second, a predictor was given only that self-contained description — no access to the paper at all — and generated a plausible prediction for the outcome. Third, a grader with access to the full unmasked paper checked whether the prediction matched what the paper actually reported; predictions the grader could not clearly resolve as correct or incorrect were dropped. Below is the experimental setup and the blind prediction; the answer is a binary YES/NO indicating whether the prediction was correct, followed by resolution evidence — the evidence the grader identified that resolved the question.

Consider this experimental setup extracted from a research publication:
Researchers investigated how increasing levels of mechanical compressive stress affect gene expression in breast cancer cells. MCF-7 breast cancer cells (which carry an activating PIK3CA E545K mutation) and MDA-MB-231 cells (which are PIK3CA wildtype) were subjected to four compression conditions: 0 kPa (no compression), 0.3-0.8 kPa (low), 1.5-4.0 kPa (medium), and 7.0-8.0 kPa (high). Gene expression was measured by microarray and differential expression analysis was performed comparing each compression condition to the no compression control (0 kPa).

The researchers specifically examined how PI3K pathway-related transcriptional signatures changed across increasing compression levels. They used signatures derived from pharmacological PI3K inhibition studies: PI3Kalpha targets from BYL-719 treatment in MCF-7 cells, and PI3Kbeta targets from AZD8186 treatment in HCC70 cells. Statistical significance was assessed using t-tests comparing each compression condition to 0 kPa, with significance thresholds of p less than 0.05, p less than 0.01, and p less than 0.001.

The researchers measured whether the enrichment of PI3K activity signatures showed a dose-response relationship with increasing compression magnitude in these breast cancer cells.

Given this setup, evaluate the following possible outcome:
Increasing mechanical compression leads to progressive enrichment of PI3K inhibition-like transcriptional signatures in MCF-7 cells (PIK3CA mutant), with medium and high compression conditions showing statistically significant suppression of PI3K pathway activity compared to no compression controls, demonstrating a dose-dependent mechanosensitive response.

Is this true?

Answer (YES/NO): NO